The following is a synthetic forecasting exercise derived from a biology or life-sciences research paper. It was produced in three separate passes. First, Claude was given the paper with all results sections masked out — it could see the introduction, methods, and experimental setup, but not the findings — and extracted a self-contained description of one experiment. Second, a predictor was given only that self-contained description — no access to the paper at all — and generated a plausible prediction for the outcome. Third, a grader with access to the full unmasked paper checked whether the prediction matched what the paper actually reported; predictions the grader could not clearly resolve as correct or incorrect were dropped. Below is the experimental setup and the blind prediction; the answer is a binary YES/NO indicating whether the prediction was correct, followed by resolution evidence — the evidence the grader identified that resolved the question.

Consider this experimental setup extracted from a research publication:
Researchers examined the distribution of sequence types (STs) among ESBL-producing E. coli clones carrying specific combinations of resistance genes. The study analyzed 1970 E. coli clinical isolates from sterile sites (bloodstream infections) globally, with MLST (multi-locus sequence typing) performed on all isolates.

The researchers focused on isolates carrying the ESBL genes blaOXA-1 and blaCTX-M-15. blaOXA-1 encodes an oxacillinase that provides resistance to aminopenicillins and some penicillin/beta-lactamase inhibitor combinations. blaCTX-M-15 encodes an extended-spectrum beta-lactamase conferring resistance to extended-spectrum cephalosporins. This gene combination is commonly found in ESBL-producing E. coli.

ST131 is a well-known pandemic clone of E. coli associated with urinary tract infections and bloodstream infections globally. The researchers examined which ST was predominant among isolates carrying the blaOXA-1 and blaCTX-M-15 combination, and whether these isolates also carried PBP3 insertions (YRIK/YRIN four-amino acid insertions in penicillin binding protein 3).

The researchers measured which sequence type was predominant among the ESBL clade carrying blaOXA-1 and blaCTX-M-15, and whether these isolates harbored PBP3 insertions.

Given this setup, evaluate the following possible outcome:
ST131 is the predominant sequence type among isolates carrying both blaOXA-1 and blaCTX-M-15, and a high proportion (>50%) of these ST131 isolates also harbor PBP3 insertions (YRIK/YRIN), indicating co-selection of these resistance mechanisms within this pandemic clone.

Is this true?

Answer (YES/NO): NO